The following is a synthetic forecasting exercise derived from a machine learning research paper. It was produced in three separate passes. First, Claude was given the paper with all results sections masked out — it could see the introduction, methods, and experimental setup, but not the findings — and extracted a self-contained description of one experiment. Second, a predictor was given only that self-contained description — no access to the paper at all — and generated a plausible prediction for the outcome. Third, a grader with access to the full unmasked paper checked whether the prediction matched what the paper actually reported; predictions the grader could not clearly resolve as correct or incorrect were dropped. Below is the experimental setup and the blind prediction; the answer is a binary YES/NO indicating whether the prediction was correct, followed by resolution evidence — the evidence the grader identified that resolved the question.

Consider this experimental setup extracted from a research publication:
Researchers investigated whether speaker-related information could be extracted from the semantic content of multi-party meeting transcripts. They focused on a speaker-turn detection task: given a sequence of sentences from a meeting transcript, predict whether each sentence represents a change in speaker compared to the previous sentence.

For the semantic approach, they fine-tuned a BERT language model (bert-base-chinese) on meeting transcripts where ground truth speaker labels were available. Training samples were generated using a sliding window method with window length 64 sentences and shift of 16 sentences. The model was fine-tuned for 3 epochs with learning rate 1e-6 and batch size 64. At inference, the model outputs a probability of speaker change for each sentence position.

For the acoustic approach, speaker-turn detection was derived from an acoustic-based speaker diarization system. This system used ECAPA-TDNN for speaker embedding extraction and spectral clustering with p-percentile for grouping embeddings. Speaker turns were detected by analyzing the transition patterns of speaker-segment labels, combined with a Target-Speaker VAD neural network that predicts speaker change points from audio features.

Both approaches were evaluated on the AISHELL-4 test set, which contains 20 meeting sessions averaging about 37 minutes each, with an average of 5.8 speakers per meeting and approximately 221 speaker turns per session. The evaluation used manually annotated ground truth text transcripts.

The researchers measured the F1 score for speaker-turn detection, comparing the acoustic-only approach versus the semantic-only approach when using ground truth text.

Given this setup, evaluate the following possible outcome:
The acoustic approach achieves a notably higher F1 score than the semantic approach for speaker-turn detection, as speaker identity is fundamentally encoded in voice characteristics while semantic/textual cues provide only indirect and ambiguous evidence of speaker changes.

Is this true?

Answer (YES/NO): NO